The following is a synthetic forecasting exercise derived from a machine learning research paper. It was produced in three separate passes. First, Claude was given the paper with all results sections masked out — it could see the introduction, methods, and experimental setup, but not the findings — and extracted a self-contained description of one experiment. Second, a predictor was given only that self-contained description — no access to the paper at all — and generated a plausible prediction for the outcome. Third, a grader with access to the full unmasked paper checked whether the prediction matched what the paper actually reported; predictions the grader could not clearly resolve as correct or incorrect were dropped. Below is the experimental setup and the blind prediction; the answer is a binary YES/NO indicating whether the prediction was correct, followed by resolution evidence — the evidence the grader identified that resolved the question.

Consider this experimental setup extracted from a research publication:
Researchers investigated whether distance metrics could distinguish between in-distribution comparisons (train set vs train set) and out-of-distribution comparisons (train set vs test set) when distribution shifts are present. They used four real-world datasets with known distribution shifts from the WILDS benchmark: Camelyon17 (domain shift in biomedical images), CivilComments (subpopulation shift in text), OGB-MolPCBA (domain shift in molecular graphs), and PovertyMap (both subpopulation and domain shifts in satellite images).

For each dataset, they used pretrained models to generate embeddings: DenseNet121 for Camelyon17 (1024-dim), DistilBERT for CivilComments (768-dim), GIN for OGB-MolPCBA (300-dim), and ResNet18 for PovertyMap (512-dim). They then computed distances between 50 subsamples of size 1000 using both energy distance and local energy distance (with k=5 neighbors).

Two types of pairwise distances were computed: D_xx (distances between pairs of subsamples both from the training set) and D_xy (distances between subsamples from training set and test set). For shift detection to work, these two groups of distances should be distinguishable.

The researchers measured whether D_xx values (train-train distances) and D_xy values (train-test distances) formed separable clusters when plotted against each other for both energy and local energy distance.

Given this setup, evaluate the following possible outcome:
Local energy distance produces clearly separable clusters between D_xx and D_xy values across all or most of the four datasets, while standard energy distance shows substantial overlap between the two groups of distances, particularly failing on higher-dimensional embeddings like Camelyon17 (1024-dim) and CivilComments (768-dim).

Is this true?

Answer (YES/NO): NO